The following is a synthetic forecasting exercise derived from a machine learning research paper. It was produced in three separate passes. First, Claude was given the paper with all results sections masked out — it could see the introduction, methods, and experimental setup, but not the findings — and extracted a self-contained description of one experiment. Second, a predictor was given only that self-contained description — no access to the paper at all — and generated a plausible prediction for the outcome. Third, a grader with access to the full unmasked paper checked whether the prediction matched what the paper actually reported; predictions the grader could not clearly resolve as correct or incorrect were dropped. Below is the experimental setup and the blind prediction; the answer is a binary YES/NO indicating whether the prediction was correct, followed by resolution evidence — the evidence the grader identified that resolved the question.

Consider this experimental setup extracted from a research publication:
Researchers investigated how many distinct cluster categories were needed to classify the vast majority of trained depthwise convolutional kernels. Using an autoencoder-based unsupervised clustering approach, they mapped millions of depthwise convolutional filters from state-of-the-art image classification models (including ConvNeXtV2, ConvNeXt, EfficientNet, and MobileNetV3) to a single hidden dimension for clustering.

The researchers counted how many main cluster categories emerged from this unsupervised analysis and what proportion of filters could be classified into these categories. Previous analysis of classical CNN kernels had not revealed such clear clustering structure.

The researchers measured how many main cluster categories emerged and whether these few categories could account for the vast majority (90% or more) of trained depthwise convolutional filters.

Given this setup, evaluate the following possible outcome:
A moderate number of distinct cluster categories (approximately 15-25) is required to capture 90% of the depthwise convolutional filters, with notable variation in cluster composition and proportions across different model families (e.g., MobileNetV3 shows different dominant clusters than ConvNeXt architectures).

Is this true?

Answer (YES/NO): NO